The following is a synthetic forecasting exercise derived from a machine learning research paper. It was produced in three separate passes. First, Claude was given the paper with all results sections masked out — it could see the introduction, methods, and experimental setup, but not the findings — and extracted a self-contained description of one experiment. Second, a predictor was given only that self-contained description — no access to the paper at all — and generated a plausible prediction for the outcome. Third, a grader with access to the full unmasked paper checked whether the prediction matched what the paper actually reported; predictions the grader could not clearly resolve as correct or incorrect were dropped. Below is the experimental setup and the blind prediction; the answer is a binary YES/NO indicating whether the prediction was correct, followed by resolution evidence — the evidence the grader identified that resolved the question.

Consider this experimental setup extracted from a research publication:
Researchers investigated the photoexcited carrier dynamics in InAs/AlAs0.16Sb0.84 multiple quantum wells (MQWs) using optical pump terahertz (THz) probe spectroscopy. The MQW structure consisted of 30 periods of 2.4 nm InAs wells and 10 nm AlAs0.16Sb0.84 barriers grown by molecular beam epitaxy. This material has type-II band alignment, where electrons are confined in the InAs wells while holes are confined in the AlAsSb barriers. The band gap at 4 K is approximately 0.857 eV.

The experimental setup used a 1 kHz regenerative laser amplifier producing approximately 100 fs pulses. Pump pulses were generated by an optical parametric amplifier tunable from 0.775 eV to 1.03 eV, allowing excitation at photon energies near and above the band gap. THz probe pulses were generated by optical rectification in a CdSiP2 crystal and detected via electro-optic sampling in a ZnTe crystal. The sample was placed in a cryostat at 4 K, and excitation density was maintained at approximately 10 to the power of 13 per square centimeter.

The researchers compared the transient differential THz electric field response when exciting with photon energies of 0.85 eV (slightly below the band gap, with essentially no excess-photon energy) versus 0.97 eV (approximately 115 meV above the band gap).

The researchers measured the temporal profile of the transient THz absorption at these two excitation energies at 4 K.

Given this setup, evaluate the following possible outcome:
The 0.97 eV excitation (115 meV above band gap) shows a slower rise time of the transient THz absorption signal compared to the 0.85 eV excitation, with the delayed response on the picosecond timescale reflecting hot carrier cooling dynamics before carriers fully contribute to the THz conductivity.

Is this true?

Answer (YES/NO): NO